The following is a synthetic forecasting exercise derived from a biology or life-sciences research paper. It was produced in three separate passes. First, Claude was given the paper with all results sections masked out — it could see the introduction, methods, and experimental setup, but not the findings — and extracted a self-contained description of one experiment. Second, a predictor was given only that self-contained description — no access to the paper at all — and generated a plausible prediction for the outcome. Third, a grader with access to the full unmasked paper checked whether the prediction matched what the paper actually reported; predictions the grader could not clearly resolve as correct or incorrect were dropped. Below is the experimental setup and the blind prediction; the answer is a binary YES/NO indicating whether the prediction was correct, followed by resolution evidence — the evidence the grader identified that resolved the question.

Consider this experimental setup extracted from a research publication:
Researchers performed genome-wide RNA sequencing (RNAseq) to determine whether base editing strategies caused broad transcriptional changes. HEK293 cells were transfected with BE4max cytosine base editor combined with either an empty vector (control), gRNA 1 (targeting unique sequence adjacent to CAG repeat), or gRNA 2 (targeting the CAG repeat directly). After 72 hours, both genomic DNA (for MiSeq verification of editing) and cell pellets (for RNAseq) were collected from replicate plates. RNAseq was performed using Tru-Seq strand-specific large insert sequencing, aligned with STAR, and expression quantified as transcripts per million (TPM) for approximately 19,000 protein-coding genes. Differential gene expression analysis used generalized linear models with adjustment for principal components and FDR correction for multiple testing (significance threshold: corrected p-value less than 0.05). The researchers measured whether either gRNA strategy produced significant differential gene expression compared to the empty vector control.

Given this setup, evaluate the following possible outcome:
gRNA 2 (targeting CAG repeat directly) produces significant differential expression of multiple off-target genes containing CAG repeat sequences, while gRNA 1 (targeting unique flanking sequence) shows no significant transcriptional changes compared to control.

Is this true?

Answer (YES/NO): NO